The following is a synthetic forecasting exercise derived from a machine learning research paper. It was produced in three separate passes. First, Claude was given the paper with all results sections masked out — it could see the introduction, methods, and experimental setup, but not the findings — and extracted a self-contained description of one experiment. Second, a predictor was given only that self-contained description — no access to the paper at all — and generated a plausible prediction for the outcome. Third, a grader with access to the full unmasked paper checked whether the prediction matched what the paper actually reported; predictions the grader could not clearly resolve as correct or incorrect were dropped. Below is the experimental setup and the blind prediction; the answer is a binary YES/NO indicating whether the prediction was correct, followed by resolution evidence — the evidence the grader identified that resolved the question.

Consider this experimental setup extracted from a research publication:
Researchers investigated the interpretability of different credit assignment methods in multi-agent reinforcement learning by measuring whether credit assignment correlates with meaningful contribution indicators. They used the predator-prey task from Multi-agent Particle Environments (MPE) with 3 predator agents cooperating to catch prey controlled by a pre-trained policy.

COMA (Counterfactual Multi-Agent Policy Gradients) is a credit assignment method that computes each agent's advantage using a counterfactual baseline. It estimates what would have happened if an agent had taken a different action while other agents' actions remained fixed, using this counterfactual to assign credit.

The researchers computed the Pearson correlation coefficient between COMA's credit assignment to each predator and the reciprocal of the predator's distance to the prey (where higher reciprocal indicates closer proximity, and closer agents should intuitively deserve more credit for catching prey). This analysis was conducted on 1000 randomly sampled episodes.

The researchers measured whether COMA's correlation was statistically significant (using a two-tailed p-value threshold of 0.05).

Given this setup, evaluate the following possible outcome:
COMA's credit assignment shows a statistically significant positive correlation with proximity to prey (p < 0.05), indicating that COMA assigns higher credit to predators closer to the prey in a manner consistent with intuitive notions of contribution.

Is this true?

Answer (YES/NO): NO